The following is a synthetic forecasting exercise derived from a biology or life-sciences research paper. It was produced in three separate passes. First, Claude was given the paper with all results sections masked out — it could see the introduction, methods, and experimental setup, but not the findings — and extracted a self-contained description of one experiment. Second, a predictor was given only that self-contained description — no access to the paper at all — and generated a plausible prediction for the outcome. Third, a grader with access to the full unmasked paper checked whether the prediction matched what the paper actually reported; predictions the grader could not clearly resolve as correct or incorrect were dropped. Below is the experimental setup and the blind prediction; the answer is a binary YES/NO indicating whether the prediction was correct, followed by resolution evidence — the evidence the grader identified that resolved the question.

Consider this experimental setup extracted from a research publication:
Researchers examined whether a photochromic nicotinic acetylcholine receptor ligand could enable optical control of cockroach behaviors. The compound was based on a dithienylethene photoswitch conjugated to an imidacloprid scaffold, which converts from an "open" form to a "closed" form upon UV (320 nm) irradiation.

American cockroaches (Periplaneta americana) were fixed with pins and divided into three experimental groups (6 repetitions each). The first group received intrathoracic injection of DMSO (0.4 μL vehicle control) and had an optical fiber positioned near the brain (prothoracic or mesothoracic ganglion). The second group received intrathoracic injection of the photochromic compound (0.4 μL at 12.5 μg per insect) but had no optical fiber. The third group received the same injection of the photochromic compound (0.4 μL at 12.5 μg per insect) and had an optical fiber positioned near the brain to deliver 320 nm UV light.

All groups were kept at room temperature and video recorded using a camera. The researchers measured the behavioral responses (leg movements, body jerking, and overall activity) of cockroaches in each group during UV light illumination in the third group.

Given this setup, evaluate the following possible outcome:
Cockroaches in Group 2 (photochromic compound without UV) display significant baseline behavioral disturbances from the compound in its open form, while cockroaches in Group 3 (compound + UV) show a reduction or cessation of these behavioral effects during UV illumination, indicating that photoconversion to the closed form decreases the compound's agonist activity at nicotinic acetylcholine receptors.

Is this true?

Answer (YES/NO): NO